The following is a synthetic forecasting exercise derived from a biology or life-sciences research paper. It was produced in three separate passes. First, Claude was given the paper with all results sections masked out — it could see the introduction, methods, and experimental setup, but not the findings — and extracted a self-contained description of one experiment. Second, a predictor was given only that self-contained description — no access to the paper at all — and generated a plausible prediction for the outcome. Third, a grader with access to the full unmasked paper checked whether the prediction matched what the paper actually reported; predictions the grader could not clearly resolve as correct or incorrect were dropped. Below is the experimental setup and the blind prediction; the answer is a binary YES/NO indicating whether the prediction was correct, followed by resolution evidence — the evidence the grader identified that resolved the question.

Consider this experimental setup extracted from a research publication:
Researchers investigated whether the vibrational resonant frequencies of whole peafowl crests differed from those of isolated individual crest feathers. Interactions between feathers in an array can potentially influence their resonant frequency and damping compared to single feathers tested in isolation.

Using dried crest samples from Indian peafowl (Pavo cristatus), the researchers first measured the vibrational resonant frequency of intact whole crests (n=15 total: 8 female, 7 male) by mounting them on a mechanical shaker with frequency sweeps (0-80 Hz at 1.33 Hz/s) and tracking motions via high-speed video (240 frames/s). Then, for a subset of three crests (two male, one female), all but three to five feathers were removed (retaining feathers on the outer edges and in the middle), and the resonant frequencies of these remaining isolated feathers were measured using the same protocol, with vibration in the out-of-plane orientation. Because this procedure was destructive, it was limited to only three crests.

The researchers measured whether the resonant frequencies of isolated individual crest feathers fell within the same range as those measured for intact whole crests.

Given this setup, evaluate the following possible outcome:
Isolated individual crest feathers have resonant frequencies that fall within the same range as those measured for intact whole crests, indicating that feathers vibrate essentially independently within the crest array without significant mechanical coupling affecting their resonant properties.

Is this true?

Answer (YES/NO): YES